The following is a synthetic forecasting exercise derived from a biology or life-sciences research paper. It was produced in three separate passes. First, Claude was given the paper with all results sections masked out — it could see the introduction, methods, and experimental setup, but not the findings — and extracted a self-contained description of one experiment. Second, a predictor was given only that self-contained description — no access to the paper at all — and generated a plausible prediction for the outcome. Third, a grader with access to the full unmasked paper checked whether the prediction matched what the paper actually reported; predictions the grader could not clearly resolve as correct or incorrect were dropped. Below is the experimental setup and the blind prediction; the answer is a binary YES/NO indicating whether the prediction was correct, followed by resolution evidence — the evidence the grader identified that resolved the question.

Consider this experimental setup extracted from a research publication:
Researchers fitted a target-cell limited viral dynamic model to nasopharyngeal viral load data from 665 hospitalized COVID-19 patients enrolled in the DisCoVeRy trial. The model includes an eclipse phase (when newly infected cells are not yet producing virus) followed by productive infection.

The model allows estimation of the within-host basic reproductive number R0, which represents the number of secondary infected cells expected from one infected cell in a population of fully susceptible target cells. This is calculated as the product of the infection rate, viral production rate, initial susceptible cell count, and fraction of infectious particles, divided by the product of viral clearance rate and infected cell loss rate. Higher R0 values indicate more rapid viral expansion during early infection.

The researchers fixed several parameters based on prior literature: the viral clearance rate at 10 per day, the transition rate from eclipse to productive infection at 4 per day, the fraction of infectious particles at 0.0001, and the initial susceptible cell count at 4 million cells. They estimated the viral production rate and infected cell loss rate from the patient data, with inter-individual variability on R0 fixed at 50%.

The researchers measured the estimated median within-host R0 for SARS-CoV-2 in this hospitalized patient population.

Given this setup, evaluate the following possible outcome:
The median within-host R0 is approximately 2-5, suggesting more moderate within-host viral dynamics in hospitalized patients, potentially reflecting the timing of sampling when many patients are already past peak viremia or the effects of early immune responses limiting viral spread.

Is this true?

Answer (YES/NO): NO